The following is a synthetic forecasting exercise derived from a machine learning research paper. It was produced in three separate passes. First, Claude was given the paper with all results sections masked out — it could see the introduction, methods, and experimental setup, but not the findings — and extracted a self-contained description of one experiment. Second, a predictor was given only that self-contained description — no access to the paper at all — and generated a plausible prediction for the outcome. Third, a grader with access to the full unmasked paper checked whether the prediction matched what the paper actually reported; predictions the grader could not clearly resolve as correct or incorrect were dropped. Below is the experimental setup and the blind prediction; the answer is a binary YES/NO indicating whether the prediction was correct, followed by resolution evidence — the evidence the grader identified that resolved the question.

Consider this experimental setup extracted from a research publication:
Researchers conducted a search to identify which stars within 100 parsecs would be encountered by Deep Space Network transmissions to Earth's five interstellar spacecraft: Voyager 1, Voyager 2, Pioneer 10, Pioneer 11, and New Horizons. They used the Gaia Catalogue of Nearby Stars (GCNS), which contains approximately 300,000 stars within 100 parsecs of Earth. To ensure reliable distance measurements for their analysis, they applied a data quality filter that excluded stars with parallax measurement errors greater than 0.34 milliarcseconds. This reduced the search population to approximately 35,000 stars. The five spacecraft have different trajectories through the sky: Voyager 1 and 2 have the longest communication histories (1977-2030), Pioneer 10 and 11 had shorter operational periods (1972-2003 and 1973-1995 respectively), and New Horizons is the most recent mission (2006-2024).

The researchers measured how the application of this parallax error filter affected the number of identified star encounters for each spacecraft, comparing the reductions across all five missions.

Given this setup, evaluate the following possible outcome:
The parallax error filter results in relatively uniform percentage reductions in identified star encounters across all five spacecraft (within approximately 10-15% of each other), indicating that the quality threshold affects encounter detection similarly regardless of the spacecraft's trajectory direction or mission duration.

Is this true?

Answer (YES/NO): NO